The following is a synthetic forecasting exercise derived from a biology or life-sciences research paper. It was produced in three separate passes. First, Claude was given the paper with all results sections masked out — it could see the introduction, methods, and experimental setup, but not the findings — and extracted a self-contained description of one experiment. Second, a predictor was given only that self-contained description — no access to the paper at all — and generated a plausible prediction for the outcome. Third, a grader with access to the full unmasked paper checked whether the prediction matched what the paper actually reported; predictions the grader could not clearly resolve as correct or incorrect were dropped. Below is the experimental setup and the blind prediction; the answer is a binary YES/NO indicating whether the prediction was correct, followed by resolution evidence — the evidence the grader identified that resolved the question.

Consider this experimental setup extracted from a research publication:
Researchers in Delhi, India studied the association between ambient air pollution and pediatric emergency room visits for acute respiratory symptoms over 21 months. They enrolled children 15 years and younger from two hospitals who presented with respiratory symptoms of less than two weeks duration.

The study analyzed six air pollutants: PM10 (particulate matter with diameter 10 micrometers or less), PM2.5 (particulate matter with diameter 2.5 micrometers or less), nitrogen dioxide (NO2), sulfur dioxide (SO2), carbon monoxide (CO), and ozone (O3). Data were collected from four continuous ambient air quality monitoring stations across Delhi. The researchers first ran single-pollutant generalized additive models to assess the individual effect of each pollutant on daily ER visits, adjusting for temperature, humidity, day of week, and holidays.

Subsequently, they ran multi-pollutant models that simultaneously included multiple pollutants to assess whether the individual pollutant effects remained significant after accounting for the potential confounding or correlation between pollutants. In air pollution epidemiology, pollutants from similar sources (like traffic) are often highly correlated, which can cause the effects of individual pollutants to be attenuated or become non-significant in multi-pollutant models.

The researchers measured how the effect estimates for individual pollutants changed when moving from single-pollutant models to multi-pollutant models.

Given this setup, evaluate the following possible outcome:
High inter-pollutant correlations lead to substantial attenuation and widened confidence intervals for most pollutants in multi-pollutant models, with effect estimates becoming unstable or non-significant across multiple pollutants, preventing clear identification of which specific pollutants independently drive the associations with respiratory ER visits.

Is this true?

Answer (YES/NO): NO